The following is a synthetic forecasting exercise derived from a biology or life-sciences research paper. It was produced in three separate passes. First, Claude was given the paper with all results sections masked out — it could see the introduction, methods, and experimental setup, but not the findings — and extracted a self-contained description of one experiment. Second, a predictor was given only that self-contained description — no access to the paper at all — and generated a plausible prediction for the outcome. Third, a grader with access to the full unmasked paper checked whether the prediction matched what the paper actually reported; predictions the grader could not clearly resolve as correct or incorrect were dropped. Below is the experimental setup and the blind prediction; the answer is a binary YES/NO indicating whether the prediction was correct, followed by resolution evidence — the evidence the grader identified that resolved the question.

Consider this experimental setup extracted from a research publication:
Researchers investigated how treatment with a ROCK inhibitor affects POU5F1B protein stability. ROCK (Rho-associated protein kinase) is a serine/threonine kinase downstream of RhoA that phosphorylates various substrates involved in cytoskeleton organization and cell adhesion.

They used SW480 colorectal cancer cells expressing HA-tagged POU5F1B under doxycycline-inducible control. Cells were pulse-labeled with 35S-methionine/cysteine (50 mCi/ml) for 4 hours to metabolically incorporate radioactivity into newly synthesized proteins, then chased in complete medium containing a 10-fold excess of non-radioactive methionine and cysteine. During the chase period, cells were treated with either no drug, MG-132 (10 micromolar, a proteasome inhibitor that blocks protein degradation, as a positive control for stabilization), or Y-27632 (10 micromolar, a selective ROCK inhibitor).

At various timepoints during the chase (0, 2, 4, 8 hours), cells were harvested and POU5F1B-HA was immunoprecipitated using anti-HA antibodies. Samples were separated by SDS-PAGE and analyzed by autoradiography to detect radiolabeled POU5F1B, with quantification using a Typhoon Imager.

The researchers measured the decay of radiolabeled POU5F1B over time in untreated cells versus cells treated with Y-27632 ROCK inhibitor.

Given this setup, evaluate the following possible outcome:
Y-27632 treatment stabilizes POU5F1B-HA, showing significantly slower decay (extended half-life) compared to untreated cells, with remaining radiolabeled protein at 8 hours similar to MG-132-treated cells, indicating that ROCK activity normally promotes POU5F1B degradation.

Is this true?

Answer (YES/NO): NO